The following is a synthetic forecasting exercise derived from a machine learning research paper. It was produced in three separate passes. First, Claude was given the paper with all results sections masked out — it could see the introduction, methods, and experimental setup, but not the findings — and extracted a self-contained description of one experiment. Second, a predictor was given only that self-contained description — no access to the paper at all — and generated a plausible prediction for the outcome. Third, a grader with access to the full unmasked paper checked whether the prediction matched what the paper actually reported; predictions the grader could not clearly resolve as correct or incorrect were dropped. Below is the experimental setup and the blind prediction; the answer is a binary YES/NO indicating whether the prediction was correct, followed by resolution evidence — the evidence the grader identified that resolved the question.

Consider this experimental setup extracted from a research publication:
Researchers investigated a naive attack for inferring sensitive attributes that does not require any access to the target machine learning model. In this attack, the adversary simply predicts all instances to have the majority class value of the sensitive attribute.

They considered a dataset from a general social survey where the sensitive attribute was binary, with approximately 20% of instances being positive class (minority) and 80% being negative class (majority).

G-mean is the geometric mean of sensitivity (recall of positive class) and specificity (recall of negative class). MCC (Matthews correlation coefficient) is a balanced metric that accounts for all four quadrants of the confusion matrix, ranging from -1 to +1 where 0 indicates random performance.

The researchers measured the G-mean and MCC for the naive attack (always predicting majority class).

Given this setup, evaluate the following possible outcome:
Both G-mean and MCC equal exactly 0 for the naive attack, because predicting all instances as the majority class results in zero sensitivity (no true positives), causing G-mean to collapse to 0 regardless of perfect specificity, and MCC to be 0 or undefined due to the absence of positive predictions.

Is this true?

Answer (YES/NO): YES